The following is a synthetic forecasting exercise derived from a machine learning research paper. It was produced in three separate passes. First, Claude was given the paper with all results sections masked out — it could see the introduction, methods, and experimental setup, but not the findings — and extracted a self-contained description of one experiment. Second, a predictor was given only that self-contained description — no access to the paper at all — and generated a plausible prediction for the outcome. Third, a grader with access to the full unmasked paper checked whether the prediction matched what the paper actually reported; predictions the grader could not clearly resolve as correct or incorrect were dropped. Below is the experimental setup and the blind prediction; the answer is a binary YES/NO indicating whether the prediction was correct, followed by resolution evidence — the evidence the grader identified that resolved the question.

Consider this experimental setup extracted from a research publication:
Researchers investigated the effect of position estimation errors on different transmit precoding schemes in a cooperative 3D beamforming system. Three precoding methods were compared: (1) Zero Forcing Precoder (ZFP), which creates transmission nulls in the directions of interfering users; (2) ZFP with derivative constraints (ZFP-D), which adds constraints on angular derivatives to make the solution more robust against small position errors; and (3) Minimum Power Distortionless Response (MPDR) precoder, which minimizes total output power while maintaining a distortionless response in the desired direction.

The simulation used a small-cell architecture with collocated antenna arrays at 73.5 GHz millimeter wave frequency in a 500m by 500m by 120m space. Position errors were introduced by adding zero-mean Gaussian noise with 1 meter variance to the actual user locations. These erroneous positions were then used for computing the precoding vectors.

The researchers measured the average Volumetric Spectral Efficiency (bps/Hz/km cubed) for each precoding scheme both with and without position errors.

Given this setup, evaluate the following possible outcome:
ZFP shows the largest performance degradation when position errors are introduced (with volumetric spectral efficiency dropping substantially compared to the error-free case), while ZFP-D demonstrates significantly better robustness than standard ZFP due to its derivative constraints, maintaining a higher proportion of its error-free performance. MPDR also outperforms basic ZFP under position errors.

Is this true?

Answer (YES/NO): NO